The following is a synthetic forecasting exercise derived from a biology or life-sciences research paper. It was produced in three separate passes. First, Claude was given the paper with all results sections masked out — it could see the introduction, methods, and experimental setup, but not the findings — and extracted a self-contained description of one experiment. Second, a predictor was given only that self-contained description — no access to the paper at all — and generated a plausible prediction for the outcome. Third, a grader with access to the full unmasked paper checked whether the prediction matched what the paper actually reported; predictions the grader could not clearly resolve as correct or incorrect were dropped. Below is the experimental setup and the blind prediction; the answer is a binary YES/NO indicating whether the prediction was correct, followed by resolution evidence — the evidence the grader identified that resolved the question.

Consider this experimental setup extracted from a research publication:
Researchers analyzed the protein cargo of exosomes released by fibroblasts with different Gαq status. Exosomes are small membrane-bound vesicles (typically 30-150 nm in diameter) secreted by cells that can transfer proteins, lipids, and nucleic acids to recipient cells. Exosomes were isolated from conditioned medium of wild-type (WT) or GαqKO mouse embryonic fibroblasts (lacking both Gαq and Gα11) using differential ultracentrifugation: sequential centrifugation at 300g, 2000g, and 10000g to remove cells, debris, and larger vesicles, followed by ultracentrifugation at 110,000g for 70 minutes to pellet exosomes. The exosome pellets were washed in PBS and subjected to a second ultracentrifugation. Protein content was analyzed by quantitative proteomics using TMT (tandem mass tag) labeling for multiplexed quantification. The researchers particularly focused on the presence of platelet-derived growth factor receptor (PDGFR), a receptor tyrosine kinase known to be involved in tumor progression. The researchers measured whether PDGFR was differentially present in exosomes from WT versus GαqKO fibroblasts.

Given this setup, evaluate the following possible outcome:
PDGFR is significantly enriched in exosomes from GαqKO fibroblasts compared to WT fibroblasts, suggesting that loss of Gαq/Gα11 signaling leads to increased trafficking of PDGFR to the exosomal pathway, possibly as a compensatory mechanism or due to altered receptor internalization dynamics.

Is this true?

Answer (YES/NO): YES